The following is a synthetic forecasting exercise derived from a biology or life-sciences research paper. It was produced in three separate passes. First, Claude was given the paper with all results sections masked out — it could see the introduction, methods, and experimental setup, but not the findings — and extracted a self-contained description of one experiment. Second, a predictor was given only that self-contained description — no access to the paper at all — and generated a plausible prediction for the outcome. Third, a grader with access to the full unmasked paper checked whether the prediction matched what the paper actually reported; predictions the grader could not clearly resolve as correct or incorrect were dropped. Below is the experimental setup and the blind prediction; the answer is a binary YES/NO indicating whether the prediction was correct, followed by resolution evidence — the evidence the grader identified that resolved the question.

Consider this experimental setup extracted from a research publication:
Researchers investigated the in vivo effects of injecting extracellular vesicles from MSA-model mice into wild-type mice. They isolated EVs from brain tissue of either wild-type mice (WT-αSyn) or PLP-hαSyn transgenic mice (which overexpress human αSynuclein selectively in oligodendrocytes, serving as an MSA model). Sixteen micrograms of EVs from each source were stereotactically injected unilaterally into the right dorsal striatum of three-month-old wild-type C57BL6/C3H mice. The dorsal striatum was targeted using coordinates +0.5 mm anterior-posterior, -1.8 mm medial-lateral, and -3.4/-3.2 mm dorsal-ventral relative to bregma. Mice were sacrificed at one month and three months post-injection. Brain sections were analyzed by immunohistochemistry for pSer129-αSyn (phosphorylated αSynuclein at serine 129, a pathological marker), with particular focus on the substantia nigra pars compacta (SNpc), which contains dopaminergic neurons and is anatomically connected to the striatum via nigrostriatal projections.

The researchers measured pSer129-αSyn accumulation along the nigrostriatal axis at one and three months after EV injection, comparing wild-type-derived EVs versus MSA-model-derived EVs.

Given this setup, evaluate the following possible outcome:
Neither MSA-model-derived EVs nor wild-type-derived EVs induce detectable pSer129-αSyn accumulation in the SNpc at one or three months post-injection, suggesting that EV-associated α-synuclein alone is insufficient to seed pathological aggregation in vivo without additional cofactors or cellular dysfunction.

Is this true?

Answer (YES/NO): NO